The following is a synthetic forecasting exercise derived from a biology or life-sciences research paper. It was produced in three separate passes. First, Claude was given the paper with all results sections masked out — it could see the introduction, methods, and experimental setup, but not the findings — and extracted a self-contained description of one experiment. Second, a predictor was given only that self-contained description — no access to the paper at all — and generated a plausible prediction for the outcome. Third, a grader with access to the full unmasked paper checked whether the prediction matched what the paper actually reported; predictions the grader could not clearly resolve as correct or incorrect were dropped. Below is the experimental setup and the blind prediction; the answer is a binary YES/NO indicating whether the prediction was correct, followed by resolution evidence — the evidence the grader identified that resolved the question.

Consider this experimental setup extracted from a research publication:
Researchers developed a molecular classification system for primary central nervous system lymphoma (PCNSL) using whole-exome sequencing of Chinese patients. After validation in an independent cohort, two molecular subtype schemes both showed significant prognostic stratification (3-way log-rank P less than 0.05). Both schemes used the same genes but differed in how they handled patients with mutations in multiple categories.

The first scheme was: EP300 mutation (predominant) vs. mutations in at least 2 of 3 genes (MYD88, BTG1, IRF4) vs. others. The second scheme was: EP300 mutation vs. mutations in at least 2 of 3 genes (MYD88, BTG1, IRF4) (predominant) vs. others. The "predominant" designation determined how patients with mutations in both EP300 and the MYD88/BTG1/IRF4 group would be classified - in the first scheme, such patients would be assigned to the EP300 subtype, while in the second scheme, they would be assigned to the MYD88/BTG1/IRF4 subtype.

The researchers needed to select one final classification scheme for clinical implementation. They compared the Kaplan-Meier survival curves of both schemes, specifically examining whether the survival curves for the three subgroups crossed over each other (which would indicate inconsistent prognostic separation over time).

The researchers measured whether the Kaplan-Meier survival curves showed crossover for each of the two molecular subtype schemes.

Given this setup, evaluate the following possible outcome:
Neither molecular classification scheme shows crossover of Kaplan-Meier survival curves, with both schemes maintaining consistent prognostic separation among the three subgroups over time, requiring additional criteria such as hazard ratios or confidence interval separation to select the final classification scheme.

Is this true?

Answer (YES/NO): NO